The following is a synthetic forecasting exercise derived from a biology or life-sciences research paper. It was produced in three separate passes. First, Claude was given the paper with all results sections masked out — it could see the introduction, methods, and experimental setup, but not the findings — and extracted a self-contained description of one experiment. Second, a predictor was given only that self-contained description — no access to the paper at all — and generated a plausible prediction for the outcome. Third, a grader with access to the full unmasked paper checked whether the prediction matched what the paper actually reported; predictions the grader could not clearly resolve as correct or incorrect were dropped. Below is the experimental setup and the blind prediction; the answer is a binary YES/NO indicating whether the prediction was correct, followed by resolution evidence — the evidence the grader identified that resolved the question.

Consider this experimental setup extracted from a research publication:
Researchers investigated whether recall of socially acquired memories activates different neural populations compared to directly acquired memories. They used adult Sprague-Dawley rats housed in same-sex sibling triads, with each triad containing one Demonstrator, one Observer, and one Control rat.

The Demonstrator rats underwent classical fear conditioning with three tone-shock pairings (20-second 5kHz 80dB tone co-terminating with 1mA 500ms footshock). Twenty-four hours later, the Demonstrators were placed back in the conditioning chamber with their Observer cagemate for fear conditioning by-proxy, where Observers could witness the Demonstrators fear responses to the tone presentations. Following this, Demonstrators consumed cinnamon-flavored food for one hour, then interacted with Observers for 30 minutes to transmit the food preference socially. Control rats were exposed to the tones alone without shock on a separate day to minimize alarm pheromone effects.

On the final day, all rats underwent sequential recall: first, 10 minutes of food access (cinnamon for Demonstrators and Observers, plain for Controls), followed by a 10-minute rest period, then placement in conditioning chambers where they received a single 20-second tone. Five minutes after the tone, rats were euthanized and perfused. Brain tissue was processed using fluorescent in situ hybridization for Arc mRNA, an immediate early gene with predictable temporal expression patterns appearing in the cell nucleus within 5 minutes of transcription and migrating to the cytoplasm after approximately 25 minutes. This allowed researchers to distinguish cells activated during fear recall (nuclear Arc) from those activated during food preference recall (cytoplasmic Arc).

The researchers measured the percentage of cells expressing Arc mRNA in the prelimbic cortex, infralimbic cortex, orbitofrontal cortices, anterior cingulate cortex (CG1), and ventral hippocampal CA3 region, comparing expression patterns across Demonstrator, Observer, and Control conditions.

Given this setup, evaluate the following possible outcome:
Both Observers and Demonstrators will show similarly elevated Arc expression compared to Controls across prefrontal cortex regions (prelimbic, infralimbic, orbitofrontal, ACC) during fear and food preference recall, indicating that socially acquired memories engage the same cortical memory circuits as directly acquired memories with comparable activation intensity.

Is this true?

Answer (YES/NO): NO